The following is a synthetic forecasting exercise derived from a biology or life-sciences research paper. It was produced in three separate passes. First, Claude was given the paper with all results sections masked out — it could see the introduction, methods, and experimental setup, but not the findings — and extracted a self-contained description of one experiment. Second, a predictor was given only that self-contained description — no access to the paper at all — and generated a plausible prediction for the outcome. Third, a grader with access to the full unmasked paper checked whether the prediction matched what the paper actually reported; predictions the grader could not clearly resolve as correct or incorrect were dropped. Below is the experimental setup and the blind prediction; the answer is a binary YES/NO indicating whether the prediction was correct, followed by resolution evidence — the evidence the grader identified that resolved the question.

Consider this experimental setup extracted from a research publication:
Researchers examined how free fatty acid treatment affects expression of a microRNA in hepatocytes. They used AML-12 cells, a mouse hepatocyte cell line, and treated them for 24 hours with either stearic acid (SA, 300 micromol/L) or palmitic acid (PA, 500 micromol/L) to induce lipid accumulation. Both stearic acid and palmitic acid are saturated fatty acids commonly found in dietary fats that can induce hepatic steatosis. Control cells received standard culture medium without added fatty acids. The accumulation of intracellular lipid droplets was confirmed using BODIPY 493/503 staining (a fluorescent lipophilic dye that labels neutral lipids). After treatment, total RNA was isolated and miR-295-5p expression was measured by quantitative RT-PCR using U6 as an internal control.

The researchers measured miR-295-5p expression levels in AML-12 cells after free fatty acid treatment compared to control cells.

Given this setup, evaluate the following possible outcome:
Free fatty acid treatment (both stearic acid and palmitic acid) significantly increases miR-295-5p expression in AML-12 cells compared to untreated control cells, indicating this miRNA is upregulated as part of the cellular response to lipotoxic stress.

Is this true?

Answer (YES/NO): NO